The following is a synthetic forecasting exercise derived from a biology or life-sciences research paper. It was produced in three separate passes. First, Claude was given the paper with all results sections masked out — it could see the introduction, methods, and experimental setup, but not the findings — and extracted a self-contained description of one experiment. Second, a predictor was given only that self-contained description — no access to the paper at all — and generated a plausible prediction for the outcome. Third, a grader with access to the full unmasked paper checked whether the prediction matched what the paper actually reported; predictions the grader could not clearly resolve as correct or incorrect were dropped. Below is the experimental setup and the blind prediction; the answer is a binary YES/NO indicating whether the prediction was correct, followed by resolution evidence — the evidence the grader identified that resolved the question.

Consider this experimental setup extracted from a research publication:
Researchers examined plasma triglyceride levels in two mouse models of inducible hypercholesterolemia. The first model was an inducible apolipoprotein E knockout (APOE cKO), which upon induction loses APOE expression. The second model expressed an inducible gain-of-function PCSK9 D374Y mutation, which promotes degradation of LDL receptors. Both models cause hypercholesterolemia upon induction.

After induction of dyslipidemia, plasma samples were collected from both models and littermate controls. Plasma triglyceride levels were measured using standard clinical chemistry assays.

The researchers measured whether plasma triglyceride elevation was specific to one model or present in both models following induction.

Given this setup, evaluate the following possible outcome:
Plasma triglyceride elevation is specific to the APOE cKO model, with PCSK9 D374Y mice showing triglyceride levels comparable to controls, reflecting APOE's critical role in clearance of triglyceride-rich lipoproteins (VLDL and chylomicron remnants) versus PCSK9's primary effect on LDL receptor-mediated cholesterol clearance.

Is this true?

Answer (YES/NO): NO